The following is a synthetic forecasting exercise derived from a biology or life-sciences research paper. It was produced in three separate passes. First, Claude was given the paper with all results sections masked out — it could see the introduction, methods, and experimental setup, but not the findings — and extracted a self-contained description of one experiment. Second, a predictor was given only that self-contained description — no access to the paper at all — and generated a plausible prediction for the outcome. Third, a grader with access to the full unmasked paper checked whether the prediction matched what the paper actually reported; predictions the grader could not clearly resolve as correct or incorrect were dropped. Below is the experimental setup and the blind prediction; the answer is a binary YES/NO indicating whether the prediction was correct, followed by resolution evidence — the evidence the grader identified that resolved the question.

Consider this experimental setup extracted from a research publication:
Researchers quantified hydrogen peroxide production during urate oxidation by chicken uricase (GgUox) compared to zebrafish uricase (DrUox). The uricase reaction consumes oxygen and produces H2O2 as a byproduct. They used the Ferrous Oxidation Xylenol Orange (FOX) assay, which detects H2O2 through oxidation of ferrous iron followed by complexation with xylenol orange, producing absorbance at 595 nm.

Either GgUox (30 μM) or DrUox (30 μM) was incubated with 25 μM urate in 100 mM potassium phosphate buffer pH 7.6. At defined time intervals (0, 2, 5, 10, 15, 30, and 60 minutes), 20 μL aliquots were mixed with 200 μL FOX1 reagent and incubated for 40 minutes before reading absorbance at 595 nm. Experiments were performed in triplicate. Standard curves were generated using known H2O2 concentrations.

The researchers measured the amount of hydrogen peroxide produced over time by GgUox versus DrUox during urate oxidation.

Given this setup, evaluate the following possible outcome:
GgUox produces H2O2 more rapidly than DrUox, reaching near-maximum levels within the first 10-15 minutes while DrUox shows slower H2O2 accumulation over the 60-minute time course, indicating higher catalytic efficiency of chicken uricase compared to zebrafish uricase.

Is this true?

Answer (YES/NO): NO